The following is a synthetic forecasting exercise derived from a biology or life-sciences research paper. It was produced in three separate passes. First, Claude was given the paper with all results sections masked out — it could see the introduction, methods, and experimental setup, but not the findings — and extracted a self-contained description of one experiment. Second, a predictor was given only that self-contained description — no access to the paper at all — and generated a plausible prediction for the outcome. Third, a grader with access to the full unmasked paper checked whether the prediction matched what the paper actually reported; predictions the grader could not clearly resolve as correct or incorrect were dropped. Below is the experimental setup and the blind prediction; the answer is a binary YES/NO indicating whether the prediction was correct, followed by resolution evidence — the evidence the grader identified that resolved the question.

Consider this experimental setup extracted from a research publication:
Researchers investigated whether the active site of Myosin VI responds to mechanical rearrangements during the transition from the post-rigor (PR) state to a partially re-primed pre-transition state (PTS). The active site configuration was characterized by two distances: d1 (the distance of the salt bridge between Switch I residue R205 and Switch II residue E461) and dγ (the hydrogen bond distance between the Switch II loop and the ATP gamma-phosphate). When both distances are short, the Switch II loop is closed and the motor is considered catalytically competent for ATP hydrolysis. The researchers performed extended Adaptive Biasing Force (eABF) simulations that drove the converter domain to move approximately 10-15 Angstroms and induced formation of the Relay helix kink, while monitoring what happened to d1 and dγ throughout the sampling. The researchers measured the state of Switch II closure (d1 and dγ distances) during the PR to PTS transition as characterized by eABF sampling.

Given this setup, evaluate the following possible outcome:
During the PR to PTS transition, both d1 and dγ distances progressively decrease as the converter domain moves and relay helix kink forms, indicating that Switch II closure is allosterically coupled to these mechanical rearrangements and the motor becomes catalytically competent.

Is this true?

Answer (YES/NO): NO